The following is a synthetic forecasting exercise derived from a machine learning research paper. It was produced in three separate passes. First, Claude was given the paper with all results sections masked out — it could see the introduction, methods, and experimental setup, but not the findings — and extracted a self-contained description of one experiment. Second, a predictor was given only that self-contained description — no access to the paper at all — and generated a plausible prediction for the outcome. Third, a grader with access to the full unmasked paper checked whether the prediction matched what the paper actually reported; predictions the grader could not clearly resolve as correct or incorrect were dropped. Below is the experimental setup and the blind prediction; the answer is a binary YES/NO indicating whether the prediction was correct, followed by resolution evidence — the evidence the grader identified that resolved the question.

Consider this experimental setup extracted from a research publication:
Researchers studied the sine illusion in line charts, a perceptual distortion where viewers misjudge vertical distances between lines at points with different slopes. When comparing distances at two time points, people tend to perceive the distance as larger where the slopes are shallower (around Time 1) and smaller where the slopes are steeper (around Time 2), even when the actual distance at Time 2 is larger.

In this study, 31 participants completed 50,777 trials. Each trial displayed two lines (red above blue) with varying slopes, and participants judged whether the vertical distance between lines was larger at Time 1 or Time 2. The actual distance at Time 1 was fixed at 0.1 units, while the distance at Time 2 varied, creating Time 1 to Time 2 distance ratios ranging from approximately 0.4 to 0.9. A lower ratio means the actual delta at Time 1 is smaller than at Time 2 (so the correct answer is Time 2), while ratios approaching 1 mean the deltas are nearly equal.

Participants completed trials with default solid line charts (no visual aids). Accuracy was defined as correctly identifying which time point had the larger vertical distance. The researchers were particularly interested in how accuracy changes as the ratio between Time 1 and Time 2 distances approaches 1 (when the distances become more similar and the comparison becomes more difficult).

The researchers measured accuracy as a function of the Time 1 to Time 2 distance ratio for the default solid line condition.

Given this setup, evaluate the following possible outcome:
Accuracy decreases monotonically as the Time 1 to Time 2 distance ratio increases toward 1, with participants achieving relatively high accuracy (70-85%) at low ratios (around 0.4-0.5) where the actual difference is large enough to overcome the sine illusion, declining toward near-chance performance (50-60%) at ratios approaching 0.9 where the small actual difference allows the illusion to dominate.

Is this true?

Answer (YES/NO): NO